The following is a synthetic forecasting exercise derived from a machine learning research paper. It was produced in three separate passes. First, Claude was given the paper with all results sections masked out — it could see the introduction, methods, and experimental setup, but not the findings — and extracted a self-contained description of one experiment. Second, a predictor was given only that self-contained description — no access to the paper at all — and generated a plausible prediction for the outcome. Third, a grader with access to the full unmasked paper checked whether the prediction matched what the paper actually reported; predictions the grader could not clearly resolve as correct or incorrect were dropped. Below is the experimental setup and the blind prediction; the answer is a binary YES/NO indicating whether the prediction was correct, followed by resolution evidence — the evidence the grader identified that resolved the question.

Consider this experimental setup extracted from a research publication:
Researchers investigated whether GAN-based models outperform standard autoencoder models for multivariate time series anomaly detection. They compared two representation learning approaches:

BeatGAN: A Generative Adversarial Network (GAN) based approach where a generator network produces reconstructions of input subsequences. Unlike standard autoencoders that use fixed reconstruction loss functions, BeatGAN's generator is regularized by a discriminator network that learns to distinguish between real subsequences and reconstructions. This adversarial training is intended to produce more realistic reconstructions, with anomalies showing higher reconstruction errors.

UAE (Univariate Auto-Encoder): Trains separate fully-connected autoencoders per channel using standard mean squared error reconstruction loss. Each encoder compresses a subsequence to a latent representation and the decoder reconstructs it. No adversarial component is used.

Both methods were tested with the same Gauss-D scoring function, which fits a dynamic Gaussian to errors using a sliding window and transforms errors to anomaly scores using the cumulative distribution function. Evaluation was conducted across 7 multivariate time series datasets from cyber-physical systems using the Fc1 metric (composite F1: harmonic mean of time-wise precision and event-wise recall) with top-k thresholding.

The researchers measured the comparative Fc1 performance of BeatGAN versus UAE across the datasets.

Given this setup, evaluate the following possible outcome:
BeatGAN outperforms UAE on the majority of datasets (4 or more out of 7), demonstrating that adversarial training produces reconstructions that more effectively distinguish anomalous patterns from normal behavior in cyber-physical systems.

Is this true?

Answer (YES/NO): NO